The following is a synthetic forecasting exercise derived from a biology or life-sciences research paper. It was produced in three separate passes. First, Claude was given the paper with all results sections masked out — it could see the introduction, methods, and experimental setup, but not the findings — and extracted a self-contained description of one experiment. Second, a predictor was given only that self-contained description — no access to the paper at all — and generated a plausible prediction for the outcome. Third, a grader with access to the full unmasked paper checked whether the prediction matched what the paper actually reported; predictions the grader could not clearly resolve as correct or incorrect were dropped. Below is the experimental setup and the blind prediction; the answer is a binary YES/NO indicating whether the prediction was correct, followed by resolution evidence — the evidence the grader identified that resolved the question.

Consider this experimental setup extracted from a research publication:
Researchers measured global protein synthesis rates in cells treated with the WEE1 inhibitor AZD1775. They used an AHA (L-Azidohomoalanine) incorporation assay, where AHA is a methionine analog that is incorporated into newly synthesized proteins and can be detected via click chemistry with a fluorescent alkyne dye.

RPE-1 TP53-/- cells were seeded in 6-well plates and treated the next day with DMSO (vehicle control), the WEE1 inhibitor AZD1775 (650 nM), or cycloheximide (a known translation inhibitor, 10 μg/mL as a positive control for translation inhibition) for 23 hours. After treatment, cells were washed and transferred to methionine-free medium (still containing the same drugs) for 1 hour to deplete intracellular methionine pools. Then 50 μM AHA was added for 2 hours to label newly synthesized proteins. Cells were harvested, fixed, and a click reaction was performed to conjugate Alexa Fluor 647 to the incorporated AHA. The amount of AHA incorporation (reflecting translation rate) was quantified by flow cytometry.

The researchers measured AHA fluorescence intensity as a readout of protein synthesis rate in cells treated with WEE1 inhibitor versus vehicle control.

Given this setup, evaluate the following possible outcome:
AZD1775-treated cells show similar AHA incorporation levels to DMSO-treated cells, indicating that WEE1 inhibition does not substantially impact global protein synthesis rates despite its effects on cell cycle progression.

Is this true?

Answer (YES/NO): NO